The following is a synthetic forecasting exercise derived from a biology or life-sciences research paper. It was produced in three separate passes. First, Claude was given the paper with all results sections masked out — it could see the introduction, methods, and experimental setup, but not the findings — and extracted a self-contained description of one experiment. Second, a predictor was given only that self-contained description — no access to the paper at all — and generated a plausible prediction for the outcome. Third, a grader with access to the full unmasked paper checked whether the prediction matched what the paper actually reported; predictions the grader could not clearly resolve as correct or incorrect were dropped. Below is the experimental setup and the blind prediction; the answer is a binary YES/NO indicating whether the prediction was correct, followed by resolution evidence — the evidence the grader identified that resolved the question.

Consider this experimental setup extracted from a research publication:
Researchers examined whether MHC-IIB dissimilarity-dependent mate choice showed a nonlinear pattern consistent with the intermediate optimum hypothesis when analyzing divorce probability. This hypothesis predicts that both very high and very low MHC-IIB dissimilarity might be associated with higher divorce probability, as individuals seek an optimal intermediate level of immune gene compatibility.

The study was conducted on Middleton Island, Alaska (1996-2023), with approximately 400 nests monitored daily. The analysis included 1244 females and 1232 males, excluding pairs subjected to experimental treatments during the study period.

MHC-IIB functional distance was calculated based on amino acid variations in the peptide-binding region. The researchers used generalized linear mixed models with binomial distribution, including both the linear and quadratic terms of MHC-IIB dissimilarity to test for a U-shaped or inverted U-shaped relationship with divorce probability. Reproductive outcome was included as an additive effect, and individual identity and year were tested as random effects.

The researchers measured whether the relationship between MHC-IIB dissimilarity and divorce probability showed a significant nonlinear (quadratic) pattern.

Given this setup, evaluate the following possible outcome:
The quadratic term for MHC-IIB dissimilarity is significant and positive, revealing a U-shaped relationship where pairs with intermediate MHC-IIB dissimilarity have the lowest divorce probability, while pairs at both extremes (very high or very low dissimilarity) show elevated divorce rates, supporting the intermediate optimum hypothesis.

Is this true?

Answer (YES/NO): NO